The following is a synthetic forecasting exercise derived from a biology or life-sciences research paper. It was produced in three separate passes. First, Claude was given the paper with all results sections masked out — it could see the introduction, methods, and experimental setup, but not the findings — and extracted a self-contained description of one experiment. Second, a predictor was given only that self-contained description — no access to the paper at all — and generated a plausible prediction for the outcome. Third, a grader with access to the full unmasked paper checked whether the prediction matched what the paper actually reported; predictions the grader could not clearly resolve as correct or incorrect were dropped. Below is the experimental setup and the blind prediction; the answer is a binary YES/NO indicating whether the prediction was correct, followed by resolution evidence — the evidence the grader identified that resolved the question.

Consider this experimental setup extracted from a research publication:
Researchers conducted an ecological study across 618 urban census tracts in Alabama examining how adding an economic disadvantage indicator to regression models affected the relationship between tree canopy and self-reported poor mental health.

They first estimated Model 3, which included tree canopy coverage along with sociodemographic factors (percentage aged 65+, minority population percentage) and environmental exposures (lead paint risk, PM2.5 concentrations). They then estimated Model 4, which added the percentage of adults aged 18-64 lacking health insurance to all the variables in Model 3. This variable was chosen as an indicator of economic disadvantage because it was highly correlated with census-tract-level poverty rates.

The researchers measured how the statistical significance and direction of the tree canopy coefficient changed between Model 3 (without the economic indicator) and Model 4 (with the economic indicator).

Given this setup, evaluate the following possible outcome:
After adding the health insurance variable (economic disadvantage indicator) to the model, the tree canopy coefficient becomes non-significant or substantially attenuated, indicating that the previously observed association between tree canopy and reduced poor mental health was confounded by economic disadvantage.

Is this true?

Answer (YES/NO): YES